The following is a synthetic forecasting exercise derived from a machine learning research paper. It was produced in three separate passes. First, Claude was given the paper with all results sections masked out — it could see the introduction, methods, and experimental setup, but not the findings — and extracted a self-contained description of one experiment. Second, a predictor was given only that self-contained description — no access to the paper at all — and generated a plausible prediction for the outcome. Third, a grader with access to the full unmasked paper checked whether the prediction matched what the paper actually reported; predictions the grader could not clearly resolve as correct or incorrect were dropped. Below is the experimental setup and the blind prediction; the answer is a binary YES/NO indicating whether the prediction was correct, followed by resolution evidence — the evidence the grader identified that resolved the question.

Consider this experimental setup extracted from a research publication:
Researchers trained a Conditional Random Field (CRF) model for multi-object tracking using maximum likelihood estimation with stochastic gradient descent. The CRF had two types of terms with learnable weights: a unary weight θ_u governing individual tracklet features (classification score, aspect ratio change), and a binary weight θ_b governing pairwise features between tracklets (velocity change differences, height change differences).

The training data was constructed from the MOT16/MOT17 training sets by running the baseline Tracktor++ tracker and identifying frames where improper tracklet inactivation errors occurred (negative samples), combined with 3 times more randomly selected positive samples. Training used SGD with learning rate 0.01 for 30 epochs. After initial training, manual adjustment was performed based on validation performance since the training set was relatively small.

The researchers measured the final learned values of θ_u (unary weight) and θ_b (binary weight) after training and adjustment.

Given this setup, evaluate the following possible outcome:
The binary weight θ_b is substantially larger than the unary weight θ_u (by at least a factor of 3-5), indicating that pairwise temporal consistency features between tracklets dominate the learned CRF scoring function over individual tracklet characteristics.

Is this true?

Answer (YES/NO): NO